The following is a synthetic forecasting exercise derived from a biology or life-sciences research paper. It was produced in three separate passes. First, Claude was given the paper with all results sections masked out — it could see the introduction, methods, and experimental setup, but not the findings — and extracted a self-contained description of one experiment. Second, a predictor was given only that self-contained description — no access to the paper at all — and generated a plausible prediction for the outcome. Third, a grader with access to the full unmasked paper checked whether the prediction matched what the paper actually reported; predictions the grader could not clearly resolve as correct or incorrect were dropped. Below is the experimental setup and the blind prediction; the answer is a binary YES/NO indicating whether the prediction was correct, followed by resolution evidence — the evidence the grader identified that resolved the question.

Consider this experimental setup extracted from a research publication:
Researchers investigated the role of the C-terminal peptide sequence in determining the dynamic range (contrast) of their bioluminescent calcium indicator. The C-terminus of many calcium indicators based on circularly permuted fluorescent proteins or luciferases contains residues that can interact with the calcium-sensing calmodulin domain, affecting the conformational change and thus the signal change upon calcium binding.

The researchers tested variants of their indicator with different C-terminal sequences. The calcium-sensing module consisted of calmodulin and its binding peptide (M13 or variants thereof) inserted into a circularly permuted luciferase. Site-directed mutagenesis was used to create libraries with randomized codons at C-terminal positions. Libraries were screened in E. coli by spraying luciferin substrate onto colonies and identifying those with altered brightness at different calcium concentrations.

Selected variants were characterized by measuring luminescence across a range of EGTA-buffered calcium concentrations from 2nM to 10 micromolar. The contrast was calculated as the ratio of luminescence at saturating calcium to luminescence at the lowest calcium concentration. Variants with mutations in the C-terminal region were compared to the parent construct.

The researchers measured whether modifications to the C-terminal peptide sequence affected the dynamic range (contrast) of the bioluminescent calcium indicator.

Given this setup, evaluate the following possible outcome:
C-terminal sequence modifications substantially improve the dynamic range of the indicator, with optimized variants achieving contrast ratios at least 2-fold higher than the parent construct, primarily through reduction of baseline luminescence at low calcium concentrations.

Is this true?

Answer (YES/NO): YES